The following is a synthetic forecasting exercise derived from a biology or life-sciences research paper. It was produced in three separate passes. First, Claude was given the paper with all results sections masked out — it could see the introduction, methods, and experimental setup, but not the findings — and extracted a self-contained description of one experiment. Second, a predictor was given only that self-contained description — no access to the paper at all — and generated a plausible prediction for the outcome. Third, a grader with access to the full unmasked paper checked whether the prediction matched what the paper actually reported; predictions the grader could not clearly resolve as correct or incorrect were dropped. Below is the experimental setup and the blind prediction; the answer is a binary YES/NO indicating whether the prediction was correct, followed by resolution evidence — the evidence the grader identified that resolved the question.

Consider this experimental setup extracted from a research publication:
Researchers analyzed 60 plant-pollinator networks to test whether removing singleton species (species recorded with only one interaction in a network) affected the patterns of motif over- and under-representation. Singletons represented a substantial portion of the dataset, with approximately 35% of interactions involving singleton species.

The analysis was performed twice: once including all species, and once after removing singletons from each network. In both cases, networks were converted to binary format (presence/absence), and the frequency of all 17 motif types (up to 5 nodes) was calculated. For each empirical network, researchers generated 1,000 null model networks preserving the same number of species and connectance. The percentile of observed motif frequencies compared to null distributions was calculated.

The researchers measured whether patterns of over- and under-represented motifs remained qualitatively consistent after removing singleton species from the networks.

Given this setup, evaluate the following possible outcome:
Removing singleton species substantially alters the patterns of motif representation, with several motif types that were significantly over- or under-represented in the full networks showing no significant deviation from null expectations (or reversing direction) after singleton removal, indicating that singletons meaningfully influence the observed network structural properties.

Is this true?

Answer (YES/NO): NO